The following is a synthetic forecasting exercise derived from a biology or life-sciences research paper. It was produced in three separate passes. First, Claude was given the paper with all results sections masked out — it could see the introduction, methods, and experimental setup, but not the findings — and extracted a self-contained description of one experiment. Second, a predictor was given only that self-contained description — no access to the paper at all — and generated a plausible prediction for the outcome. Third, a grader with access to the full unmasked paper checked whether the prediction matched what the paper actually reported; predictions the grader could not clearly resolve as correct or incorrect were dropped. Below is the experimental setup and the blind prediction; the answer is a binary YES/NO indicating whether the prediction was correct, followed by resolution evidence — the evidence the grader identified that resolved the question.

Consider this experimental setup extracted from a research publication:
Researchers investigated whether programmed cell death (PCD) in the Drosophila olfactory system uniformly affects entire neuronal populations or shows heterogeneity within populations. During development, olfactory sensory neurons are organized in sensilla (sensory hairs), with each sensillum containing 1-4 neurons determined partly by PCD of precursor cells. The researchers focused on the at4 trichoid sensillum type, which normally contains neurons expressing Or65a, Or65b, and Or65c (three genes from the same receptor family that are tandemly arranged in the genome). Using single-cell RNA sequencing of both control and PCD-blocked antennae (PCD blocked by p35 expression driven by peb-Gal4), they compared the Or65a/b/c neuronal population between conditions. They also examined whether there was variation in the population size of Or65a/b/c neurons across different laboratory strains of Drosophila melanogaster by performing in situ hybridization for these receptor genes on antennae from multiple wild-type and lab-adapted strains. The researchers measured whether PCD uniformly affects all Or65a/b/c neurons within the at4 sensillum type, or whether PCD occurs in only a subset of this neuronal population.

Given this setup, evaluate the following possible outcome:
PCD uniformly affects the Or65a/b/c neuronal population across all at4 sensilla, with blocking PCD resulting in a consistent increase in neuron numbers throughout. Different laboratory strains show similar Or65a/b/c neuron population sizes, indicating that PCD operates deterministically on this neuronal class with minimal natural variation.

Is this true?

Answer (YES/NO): NO